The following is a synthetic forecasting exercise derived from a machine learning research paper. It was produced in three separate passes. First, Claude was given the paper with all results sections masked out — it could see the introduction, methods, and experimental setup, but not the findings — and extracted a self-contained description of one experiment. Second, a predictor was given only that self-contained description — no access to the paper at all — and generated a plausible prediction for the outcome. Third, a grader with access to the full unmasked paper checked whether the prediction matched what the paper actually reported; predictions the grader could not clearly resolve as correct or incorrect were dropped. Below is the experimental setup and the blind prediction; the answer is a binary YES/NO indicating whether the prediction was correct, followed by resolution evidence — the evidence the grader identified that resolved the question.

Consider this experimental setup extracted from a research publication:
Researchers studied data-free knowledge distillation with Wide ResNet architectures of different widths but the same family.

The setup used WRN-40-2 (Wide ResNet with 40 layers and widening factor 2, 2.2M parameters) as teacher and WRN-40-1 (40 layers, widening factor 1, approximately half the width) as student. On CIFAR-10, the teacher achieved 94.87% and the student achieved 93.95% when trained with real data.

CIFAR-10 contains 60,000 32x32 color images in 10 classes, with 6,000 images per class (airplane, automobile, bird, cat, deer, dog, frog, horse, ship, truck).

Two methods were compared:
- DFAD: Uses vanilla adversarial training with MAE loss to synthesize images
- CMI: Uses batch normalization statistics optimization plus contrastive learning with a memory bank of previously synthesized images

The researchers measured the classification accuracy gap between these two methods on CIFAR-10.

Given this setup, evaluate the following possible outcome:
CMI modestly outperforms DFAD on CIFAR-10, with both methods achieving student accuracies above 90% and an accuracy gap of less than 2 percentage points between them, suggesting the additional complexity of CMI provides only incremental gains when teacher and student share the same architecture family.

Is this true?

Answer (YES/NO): NO